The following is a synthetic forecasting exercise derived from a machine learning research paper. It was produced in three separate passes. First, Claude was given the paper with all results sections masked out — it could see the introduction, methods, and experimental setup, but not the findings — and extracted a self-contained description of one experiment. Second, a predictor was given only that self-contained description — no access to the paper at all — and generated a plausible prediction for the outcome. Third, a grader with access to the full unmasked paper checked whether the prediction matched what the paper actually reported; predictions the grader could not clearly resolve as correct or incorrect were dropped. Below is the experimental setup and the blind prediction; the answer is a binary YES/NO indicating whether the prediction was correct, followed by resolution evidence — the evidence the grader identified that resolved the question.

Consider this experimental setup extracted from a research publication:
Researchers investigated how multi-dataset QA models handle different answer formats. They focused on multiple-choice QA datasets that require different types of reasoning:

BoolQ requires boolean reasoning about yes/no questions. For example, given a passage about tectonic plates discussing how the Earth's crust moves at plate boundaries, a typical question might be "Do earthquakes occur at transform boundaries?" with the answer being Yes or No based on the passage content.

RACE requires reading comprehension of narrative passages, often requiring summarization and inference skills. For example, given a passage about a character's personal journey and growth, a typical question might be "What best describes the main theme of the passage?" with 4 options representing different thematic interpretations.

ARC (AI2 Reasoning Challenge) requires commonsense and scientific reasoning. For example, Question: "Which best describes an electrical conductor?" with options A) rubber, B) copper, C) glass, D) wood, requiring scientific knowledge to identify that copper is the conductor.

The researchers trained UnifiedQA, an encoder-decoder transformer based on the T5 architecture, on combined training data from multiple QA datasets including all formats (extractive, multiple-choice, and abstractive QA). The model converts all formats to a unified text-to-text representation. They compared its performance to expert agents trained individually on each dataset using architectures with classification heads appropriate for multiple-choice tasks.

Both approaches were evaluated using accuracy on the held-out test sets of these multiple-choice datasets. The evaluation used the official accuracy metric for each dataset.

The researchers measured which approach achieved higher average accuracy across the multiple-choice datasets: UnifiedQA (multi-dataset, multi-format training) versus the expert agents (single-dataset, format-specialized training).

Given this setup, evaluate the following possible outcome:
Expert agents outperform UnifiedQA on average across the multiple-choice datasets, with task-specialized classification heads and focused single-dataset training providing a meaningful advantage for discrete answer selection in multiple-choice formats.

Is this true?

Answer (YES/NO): YES